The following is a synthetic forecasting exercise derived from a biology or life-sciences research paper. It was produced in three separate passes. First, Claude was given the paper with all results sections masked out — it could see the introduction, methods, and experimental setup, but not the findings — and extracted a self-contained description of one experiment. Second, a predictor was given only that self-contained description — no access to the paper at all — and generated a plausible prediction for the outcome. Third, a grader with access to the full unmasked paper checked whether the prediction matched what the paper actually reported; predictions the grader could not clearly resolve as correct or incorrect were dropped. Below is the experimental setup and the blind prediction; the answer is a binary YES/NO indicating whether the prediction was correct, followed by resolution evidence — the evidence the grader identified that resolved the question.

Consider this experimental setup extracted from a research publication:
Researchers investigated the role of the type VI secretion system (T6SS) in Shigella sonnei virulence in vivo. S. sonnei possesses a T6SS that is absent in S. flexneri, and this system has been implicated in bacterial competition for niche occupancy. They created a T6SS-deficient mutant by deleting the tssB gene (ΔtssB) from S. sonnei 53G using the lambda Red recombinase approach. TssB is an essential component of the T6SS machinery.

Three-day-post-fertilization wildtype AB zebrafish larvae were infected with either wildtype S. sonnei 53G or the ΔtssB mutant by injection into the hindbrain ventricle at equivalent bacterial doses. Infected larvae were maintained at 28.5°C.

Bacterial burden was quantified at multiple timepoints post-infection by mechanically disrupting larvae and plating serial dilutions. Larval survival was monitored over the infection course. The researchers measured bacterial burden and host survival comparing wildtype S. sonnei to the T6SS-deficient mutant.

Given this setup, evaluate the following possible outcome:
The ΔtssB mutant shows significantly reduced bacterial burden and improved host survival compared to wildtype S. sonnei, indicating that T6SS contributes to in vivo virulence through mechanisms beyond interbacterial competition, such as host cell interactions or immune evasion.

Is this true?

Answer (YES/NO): NO